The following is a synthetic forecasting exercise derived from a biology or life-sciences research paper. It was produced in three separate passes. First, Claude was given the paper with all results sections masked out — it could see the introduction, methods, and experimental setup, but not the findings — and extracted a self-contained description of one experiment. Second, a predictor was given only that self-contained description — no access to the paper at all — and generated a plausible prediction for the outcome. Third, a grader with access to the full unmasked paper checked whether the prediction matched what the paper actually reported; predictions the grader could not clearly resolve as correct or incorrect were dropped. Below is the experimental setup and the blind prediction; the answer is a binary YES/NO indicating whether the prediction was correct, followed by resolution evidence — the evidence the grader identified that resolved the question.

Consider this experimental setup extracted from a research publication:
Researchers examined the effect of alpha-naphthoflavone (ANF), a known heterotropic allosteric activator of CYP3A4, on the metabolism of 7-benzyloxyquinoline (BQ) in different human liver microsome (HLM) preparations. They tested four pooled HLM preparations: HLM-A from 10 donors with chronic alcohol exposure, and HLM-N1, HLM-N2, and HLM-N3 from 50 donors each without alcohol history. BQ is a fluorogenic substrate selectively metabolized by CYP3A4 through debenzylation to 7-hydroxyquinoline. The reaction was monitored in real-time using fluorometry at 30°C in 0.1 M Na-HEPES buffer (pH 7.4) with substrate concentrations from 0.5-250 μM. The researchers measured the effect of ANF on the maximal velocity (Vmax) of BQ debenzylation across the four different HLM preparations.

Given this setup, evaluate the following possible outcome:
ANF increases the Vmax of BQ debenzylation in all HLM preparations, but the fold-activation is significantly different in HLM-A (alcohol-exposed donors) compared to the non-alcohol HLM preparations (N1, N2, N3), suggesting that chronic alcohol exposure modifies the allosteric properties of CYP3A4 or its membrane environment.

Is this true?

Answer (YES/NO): NO